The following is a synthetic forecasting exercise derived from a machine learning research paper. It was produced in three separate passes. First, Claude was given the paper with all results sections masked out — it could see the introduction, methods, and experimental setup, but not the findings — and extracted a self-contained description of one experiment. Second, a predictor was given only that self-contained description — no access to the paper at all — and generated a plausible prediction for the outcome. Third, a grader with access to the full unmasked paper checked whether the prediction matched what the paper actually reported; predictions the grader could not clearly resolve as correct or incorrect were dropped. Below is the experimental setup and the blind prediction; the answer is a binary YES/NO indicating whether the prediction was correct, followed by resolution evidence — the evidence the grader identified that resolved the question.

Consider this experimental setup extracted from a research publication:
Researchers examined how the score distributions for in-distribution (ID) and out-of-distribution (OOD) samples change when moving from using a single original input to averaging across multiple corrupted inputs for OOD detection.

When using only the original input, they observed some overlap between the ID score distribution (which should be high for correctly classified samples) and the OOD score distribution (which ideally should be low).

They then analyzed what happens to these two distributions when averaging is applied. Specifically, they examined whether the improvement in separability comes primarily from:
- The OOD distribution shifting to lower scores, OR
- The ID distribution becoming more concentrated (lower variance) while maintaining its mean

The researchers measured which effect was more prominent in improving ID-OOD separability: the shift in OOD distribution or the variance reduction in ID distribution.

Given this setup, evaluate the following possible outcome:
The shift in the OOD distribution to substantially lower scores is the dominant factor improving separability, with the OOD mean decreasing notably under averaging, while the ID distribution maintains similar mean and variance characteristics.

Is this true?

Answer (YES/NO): NO